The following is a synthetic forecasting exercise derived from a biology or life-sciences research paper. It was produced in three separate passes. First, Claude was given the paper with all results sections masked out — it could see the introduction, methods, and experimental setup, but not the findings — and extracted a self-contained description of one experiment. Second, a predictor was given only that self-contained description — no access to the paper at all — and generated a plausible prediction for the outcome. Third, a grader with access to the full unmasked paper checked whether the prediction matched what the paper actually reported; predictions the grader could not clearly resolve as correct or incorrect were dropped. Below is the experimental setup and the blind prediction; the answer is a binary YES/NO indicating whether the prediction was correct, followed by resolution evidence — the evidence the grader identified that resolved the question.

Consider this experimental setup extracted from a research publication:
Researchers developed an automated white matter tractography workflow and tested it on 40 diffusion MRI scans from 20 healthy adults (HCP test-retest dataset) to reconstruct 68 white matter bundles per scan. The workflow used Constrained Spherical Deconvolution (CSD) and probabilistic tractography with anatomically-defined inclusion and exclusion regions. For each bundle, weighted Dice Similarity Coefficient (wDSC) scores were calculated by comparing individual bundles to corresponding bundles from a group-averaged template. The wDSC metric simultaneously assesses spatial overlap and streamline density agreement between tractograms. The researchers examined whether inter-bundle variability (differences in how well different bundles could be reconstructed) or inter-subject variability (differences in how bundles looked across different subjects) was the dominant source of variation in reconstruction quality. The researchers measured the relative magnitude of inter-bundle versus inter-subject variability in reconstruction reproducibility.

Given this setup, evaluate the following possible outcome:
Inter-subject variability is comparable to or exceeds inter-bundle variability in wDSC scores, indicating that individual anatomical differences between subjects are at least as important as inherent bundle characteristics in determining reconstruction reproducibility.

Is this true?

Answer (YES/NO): NO